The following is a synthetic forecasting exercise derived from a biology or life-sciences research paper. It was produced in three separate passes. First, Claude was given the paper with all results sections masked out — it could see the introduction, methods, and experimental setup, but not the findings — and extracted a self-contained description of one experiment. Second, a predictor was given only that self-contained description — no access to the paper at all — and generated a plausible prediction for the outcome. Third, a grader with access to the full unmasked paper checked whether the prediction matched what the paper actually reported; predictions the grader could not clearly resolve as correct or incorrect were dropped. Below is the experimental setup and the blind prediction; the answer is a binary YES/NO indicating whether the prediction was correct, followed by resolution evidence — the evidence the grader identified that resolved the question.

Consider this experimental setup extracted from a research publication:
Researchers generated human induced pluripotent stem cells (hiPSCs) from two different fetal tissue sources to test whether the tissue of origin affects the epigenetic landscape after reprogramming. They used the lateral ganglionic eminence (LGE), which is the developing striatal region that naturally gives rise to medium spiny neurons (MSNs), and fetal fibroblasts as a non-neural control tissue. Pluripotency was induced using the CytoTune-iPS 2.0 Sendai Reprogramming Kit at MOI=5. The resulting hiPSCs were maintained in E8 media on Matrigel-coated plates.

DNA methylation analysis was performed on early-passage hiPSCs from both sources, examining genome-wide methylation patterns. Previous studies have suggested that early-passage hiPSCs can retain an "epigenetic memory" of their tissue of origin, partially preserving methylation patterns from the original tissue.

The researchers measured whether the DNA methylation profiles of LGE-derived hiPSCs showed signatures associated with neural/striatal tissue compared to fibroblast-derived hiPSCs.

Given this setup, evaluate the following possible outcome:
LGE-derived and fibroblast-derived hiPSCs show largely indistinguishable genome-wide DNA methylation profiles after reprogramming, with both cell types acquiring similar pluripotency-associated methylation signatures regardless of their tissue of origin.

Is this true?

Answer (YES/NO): NO